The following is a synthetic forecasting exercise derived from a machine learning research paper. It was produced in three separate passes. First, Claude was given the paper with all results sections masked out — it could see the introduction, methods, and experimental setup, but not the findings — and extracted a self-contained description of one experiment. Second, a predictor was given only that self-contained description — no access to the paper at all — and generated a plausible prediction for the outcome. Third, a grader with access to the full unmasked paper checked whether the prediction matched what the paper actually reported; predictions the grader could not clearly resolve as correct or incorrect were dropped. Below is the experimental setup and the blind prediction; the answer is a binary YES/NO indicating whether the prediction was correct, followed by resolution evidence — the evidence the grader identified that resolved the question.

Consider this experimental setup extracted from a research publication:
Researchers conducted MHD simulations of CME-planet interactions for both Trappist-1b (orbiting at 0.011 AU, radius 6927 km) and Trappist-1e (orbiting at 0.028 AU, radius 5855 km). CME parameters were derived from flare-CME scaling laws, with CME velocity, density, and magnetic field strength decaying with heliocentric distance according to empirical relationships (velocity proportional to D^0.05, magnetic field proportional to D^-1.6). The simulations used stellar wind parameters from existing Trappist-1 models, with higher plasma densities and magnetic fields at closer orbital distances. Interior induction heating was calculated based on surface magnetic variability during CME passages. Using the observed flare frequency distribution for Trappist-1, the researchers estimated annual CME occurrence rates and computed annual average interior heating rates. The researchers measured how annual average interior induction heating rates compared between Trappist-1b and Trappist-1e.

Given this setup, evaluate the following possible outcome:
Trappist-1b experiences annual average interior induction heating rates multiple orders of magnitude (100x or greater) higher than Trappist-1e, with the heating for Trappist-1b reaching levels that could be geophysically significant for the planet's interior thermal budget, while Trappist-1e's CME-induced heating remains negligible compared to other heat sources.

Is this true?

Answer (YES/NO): NO